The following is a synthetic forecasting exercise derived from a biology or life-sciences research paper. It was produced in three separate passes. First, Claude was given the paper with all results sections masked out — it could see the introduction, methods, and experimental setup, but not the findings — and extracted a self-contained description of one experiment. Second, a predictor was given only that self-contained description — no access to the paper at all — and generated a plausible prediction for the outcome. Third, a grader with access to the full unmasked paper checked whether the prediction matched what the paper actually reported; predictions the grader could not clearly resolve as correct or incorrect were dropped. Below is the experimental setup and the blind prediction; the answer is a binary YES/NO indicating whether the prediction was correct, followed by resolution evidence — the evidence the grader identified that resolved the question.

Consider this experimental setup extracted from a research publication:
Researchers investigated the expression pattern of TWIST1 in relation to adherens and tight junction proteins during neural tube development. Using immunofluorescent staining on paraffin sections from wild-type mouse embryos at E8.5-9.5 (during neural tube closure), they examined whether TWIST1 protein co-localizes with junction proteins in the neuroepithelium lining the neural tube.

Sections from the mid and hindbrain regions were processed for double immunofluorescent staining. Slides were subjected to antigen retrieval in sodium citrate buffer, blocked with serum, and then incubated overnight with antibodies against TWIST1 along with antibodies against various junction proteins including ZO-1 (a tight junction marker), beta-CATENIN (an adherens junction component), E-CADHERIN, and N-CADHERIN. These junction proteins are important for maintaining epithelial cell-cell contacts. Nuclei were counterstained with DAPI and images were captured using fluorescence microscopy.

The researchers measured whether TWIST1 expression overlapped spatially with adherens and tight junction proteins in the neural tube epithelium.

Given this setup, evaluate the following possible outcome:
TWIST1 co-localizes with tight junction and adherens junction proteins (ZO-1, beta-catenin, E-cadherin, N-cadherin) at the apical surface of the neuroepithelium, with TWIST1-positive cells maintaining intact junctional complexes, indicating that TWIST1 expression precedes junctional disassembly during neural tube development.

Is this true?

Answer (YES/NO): NO